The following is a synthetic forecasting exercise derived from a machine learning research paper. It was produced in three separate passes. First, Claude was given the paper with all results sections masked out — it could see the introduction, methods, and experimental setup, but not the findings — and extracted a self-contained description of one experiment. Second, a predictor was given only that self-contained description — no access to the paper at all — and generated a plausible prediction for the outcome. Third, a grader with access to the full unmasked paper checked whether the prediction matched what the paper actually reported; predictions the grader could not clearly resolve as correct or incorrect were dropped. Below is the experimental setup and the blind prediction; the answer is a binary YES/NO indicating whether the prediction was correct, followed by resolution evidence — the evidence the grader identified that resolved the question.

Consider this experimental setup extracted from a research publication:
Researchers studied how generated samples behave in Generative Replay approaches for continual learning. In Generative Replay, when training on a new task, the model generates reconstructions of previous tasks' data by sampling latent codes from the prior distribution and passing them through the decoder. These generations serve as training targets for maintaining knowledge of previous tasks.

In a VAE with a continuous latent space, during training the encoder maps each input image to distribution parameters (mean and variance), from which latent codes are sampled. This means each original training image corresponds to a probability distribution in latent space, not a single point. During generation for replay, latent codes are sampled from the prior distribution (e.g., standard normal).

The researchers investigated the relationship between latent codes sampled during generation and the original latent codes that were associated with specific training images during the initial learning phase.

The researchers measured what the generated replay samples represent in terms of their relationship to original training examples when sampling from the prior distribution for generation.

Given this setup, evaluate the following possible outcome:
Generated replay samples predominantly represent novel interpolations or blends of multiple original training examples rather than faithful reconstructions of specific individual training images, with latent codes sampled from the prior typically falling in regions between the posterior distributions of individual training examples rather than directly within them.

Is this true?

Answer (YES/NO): YES